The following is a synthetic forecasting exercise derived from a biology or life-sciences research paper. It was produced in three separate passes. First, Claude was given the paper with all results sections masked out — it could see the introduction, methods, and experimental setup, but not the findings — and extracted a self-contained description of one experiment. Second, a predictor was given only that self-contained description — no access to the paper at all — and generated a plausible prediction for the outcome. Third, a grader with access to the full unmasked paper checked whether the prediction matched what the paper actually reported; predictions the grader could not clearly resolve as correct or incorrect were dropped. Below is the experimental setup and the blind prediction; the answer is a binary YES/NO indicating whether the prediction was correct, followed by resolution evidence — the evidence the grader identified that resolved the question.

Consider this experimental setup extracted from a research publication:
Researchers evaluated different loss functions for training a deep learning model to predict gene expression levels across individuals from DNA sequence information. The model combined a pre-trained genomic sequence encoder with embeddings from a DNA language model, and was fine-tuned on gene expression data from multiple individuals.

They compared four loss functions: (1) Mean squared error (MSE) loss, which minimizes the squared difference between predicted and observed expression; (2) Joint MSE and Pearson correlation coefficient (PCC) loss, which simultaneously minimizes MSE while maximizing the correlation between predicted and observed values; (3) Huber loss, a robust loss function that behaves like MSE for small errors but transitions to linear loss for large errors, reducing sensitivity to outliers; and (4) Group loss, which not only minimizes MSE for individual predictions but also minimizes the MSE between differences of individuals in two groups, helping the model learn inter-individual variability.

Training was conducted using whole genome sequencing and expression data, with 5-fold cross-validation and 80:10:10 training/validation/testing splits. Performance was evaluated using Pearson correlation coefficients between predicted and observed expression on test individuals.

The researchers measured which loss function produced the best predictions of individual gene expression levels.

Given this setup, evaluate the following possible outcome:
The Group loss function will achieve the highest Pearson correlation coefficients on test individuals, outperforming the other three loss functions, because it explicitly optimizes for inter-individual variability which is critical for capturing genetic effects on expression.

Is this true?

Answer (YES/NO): NO